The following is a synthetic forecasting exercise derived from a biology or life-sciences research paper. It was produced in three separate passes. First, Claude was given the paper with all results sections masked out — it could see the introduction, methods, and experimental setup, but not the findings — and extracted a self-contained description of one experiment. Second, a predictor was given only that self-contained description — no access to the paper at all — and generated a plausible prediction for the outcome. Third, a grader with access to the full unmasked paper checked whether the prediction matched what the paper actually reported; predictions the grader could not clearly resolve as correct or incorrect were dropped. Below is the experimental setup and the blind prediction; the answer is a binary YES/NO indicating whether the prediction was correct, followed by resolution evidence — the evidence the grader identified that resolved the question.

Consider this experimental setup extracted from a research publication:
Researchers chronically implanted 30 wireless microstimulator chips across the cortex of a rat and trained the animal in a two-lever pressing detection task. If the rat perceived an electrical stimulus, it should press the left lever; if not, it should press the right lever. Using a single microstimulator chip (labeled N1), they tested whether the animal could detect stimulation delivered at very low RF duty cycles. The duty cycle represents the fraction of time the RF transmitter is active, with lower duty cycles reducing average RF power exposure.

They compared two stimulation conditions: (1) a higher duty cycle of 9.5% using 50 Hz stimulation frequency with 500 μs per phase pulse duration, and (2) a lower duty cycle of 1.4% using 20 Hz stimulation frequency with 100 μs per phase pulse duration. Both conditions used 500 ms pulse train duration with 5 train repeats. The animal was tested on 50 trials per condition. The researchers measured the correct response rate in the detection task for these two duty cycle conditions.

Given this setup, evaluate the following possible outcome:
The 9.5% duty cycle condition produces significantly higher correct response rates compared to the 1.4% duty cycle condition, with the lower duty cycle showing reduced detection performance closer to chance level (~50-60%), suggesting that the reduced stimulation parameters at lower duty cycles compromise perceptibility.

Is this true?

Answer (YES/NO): NO